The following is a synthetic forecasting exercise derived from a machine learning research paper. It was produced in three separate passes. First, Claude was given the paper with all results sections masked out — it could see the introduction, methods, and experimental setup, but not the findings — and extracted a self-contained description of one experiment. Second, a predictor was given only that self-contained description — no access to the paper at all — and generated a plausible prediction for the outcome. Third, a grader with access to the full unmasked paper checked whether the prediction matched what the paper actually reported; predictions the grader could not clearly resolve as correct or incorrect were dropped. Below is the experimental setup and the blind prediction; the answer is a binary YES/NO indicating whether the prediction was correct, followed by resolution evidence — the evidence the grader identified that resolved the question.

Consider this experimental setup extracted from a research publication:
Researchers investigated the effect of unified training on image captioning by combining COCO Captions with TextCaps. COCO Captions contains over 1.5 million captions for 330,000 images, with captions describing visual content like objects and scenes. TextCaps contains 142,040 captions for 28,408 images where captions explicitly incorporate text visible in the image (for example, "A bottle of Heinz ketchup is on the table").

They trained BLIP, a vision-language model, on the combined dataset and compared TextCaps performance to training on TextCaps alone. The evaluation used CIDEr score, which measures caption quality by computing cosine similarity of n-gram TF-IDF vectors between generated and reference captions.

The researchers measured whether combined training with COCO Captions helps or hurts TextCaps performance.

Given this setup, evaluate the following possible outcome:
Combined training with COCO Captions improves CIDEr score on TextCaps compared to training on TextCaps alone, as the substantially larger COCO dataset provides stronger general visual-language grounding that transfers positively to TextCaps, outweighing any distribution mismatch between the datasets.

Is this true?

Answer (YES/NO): NO